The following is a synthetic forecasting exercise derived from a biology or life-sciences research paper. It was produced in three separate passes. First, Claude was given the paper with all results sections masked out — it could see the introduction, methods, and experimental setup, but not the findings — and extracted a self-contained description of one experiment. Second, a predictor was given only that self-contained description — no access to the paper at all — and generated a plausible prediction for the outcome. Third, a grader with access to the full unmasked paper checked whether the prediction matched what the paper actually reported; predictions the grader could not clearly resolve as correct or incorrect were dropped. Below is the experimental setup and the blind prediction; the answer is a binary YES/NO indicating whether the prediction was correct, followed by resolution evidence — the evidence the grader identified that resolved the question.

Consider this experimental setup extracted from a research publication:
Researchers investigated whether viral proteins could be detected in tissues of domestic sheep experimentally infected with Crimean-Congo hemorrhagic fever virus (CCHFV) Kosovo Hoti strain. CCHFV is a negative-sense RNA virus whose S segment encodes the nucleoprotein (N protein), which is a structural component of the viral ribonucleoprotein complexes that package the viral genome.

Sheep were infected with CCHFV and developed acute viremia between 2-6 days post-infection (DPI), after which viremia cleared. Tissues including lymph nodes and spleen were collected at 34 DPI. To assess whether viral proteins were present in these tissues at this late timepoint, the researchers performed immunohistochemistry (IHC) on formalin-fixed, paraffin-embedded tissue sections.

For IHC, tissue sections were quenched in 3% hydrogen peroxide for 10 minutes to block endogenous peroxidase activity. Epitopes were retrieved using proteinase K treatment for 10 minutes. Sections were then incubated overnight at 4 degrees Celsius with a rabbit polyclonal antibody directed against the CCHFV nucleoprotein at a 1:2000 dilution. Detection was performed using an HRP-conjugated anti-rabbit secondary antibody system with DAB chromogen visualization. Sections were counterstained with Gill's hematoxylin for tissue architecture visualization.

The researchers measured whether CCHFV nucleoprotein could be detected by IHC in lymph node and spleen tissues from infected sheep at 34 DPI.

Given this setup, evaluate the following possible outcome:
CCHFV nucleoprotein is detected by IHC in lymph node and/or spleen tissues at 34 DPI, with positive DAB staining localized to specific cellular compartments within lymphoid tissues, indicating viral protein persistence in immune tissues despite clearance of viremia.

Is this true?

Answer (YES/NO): YES